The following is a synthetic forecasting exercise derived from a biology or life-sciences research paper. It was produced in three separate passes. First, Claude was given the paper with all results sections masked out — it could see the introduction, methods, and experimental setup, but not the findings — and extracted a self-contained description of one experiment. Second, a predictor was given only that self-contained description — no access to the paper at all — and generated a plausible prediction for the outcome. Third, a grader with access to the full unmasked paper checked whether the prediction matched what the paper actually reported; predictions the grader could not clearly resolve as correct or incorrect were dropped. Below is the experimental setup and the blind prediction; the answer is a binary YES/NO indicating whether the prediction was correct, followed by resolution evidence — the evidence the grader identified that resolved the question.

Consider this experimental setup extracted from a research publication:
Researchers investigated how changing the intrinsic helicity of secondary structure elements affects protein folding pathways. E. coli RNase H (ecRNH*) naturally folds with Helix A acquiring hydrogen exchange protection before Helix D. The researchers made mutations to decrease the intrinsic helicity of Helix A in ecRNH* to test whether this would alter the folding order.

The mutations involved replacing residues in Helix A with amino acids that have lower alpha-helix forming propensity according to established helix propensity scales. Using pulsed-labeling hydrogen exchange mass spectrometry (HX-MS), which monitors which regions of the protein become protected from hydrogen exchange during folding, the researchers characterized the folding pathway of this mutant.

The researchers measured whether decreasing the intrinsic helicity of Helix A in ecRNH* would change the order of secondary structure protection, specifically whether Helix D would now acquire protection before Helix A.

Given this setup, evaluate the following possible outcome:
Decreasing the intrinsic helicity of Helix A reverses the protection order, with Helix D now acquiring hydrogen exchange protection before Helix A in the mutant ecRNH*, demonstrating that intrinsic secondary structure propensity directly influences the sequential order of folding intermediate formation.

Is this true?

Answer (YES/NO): NO